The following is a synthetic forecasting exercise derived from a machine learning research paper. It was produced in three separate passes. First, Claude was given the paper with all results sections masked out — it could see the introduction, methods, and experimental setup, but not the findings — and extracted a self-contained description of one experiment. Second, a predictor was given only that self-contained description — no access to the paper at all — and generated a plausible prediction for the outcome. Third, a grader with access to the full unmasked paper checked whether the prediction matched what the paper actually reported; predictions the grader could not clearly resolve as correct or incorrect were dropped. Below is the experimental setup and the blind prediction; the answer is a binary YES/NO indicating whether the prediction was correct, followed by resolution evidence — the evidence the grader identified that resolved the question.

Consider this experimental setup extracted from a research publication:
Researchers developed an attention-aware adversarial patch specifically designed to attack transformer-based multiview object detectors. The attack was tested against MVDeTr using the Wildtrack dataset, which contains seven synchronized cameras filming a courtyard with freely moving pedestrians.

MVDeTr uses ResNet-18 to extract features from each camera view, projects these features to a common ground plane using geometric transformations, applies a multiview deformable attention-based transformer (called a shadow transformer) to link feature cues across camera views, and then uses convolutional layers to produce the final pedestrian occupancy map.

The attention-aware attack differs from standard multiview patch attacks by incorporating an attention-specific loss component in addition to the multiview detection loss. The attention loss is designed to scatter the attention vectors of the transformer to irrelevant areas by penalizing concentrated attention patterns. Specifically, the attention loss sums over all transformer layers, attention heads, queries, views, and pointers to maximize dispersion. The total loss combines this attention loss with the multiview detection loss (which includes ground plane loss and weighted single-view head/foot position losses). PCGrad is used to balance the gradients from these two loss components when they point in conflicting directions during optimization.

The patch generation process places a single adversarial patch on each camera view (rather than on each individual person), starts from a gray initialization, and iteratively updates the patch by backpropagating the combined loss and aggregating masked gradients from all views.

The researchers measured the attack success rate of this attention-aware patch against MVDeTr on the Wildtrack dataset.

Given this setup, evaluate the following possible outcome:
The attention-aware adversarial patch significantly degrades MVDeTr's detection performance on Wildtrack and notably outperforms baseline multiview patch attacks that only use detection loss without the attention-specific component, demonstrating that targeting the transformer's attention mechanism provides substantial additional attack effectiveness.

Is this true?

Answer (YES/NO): YES